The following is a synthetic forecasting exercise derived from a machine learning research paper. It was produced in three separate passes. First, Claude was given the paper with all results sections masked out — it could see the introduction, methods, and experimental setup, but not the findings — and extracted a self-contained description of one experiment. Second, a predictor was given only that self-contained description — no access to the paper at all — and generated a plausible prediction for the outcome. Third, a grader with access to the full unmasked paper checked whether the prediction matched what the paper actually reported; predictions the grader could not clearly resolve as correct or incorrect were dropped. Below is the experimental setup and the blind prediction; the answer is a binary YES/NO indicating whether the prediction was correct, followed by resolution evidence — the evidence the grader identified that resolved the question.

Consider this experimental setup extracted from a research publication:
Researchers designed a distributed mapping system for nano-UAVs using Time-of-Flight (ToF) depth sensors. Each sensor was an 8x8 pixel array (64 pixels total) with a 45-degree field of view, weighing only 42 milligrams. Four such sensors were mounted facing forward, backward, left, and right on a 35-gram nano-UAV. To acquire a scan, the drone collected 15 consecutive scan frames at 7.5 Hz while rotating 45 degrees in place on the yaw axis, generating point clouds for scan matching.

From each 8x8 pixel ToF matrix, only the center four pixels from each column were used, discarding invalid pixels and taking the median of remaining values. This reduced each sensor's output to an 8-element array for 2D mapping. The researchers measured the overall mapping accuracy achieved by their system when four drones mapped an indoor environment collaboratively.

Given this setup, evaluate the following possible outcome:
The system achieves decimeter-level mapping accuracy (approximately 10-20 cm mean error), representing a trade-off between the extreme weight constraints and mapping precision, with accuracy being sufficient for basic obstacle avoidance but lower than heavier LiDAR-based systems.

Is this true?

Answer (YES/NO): YES